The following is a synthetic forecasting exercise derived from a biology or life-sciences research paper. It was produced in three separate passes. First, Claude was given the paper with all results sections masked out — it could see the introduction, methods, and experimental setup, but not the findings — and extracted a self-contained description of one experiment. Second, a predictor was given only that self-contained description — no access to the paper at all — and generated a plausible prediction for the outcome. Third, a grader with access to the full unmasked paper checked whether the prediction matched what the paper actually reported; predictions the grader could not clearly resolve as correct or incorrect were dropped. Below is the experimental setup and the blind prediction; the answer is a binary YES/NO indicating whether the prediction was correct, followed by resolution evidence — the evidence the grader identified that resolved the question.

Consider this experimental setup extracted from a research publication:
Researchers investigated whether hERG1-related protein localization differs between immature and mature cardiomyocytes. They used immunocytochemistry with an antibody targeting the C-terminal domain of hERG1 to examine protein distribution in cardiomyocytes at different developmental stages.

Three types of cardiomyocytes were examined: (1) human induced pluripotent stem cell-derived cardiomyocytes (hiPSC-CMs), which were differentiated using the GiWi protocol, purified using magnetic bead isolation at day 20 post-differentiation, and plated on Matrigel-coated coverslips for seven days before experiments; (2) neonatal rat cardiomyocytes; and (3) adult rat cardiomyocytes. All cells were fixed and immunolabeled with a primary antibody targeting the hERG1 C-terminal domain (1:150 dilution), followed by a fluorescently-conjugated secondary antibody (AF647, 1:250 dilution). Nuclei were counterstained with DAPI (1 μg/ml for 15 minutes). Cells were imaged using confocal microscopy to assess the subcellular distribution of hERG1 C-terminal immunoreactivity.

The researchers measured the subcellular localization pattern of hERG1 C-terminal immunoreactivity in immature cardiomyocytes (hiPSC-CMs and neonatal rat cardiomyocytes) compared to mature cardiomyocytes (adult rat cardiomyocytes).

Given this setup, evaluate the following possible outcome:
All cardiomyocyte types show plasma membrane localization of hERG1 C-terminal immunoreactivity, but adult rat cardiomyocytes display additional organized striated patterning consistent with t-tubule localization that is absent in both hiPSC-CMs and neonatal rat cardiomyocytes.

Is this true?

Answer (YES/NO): NO